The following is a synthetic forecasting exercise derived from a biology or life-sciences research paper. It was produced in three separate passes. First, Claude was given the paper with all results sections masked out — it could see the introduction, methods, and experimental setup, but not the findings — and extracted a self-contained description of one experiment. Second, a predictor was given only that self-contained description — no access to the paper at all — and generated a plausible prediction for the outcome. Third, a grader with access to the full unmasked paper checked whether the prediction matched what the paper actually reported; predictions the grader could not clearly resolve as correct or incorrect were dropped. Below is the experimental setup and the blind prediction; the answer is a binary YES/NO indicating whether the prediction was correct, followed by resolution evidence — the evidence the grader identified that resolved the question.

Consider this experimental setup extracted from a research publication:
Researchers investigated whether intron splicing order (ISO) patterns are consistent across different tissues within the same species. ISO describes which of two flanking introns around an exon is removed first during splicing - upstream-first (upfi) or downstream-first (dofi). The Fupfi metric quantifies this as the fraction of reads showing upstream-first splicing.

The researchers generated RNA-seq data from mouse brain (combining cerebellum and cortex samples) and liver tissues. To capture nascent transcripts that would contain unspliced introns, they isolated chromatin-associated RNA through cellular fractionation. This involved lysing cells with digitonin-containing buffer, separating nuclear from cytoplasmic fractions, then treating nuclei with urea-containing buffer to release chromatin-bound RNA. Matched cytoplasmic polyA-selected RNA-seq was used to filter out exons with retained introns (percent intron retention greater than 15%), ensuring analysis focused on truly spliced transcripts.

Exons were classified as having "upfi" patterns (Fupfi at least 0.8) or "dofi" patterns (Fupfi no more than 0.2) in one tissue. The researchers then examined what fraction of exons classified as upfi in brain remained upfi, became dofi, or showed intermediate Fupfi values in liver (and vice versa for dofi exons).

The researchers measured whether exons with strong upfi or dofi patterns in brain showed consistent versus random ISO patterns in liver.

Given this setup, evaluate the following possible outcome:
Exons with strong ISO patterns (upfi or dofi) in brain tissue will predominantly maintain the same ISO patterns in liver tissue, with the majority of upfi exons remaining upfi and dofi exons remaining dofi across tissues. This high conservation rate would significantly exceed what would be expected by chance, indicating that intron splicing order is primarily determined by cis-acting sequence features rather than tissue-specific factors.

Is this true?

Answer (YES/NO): YES